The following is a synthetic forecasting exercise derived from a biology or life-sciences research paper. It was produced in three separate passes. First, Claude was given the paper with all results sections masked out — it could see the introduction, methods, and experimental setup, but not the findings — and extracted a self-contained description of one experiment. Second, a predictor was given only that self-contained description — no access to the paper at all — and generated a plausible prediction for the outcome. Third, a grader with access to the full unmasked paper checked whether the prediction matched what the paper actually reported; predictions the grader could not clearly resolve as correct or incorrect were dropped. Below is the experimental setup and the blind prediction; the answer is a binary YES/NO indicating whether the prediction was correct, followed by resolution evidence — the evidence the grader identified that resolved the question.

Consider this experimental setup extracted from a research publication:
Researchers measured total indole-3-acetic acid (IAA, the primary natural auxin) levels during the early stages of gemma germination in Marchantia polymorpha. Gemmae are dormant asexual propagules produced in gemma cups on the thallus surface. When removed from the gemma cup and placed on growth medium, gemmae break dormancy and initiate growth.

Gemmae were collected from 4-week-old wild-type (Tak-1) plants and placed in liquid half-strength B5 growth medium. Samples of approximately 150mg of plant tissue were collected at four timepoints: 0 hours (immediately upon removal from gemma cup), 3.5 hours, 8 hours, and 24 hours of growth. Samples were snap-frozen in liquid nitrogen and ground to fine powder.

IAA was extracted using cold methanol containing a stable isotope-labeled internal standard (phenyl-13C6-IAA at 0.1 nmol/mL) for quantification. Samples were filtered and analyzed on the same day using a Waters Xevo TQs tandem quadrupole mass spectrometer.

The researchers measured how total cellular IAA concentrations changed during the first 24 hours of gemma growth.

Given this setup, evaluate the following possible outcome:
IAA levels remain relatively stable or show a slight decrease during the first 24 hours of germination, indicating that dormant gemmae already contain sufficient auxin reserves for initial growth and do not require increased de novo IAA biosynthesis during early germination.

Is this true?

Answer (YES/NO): NO